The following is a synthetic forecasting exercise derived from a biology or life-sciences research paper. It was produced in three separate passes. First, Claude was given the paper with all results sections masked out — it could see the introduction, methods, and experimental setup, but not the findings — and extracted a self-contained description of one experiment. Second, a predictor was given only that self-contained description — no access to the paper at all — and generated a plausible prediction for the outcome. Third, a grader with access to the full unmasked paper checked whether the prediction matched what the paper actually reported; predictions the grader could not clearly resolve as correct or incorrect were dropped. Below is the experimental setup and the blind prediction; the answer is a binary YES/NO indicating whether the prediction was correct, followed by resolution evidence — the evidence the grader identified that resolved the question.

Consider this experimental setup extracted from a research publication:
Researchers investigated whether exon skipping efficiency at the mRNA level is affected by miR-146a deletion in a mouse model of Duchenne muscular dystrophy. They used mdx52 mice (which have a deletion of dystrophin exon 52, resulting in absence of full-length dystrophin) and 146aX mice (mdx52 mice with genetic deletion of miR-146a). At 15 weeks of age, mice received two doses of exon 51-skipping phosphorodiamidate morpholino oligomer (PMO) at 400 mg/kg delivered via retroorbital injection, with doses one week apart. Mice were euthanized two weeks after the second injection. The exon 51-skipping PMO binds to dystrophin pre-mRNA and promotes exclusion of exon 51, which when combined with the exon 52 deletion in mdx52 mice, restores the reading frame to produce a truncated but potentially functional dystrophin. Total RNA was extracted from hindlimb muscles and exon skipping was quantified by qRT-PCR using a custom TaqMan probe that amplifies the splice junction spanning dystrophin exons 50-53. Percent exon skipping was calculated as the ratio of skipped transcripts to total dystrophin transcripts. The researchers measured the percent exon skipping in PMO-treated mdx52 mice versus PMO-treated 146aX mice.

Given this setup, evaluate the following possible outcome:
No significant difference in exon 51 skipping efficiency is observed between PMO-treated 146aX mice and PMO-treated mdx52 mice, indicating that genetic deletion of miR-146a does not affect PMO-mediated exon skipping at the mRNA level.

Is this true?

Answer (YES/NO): YES